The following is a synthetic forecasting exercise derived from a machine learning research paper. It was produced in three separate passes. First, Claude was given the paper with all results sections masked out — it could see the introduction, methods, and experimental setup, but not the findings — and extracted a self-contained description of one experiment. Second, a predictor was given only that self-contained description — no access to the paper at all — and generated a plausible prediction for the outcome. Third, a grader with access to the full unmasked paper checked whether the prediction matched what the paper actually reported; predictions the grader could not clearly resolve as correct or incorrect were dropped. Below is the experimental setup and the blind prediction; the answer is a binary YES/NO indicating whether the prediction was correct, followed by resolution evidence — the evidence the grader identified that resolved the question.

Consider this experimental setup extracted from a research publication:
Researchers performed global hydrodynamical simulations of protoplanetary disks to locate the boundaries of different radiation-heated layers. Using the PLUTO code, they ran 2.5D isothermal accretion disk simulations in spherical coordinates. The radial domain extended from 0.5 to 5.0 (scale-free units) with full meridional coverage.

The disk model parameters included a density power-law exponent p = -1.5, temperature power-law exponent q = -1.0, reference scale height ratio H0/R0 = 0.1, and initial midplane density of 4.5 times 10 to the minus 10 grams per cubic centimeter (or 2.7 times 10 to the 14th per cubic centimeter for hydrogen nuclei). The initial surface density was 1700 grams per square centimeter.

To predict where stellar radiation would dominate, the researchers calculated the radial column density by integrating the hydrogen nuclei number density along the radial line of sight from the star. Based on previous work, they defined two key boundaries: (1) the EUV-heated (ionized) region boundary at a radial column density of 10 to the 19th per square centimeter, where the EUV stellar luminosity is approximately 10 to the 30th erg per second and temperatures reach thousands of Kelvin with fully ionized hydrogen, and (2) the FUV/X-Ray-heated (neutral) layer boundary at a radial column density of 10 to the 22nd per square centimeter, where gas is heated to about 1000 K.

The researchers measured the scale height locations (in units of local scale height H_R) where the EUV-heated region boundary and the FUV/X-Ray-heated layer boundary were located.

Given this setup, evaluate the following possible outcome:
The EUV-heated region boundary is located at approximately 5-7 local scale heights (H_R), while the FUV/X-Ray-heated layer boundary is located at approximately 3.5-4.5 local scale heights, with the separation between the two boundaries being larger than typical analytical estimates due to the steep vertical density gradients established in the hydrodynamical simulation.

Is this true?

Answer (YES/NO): NO